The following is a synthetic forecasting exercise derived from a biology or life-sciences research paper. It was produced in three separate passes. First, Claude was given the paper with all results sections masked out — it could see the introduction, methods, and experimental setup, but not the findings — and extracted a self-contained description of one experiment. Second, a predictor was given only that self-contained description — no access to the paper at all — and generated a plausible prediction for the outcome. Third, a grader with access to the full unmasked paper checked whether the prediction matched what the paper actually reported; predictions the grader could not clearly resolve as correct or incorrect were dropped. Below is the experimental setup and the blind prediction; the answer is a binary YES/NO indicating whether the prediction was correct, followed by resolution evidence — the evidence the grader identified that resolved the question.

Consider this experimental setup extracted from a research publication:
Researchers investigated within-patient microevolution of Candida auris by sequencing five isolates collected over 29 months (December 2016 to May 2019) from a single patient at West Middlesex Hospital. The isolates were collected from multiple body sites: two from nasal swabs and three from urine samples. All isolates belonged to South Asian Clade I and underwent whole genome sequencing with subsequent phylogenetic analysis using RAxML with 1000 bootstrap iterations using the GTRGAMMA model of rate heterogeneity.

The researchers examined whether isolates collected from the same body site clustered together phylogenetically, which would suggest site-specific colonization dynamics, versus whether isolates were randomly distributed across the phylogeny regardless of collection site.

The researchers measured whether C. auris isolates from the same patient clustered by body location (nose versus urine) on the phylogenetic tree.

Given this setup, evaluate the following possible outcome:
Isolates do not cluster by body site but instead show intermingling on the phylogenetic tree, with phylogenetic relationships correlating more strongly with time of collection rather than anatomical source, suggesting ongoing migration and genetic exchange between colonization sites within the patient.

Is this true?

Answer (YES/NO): NO